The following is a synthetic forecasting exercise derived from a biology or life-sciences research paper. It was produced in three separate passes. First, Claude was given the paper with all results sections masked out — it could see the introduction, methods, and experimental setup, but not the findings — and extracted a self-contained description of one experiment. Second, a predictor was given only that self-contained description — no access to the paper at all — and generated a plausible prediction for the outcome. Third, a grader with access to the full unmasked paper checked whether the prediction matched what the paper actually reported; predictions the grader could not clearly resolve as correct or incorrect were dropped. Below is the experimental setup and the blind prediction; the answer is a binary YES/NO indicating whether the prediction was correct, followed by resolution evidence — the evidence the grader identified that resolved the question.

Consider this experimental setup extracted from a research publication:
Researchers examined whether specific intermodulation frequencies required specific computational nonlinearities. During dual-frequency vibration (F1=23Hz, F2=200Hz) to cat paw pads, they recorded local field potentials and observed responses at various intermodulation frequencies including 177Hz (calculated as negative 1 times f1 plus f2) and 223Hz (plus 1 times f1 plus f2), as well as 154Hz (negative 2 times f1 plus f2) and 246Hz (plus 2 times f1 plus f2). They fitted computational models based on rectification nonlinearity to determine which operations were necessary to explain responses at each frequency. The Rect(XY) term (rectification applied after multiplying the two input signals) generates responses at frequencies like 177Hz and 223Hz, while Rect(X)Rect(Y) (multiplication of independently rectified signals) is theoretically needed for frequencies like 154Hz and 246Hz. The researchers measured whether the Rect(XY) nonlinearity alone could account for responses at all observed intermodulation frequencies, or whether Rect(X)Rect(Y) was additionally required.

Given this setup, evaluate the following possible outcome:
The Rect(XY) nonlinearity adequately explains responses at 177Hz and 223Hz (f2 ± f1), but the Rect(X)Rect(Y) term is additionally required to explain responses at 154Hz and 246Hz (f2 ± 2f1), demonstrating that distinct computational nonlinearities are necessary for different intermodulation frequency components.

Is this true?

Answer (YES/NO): YES